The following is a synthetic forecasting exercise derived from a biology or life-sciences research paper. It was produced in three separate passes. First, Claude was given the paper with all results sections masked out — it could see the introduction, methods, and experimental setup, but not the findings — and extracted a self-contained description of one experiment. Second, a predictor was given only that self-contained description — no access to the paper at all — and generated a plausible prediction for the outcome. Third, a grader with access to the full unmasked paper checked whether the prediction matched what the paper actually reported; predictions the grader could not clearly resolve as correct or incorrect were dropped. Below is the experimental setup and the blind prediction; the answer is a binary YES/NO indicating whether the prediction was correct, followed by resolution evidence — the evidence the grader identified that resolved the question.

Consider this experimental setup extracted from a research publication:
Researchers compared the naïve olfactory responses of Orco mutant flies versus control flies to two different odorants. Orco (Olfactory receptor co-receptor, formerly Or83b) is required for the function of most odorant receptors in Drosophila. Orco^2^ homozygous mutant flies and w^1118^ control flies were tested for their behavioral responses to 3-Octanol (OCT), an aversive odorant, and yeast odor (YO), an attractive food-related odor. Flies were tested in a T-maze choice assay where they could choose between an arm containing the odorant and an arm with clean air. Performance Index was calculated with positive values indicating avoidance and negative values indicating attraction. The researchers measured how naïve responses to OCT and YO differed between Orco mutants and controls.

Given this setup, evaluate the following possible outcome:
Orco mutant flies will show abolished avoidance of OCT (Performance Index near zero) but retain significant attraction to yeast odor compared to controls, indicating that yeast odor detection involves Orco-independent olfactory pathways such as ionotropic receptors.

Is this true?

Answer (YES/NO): NO